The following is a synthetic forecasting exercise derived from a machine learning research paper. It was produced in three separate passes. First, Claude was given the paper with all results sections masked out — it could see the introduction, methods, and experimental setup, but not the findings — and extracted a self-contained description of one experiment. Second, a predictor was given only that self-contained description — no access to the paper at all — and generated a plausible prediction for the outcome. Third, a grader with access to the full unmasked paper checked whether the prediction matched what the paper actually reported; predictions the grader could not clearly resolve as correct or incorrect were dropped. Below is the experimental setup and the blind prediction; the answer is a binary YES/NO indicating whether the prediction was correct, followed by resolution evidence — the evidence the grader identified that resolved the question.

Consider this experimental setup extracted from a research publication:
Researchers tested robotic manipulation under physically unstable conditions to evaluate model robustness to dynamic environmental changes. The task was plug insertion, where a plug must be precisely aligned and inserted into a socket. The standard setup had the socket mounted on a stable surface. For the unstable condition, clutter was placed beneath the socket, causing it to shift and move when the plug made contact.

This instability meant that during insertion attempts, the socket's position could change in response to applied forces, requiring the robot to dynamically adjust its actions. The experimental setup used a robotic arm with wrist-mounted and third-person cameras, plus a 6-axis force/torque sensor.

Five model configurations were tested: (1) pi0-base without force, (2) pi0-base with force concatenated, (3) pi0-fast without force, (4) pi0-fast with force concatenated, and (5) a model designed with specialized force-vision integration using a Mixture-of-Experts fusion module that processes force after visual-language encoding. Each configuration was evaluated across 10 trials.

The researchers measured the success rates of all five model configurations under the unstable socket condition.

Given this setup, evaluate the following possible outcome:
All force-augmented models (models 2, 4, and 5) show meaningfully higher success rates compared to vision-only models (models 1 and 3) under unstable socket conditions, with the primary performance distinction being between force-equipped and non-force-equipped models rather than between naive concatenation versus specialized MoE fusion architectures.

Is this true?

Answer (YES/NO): NO